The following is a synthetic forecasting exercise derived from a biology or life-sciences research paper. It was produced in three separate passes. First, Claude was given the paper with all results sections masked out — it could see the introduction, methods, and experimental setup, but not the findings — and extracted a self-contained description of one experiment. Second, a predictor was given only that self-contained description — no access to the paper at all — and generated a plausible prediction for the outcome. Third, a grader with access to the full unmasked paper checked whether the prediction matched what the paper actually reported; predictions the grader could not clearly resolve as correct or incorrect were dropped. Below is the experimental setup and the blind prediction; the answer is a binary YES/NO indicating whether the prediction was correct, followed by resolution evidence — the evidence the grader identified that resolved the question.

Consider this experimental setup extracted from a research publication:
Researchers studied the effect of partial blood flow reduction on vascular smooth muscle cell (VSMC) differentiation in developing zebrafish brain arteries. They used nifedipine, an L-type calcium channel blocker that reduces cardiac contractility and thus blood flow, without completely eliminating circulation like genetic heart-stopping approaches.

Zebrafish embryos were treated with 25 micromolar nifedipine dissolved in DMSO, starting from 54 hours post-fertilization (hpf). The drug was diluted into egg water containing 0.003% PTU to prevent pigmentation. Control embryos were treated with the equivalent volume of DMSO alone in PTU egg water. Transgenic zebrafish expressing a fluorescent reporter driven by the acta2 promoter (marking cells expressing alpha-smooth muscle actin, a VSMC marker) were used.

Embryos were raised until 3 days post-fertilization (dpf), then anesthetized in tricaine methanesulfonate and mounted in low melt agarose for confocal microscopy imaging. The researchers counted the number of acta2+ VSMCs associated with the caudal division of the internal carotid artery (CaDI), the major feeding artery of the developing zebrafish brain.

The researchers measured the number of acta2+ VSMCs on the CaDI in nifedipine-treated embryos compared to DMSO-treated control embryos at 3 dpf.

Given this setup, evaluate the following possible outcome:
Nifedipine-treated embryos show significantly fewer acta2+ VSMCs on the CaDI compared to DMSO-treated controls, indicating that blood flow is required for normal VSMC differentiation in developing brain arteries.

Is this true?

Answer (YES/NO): YES